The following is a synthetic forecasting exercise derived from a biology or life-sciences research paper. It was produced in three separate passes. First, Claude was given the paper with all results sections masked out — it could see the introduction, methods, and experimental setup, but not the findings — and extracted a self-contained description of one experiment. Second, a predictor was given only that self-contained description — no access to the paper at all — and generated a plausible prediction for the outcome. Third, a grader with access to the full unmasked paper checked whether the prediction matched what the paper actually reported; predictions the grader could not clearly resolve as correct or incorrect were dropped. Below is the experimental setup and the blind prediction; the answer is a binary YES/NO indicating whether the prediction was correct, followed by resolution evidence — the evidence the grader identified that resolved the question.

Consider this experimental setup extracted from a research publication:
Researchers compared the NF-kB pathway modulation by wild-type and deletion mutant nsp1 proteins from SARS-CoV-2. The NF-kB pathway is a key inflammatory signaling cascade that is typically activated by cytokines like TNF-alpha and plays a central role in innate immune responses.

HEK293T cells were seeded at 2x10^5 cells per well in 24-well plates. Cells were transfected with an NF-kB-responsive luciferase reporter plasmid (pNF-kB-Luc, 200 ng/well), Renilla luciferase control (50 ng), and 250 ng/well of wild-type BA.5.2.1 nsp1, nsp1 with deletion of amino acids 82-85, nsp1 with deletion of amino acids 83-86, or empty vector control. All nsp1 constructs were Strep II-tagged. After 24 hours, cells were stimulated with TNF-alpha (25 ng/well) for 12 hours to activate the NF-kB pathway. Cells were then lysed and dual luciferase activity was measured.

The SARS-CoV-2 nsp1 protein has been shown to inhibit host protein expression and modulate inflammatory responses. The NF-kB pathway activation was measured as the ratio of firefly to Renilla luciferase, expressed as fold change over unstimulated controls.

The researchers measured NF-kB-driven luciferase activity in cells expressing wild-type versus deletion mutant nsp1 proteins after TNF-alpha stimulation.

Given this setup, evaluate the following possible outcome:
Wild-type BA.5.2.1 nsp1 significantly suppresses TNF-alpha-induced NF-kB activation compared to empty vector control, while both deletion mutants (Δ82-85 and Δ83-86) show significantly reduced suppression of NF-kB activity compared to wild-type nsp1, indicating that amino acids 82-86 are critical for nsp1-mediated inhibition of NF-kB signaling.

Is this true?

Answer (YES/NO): YES